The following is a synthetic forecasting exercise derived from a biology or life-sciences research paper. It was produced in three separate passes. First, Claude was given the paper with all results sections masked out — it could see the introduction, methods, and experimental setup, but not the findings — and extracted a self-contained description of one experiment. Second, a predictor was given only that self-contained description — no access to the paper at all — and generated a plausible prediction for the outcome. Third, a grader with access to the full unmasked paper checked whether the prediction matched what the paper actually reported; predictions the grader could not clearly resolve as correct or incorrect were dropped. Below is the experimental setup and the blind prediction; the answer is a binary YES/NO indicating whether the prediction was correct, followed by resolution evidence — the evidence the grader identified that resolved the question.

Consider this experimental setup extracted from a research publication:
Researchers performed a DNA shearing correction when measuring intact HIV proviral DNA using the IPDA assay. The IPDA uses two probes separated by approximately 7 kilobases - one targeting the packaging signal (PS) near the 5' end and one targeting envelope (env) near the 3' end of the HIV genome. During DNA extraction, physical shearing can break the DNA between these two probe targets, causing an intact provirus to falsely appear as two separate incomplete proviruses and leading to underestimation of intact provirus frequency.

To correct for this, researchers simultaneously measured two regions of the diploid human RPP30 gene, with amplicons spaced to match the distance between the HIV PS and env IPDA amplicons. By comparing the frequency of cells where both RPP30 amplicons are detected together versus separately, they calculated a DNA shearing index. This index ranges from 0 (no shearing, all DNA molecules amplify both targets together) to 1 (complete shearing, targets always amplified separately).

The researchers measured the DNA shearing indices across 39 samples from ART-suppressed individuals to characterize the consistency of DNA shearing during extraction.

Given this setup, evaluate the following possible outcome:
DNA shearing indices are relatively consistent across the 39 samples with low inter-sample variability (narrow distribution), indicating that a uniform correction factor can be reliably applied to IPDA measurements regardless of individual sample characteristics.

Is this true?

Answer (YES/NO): YES